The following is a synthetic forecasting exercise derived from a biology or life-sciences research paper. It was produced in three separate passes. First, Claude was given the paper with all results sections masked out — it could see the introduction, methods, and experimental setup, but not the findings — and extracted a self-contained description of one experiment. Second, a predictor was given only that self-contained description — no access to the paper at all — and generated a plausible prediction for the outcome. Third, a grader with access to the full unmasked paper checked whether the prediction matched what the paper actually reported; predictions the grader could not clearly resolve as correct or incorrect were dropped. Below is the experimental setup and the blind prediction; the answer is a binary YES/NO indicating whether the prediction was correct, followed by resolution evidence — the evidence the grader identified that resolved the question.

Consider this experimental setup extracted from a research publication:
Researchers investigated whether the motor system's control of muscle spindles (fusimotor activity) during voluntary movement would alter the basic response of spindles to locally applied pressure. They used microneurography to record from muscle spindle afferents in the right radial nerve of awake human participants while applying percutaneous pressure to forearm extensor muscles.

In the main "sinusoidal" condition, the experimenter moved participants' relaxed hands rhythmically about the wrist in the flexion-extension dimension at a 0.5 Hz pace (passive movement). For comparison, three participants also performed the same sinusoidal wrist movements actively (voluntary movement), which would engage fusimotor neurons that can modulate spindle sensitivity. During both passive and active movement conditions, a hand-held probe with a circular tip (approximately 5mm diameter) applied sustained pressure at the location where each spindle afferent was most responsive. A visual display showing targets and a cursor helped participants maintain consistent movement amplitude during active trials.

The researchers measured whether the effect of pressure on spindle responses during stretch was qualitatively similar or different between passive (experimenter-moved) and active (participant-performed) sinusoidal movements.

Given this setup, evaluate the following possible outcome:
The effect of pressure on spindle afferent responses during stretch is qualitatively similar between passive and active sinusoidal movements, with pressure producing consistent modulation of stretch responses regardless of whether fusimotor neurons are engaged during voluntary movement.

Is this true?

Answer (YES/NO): YES